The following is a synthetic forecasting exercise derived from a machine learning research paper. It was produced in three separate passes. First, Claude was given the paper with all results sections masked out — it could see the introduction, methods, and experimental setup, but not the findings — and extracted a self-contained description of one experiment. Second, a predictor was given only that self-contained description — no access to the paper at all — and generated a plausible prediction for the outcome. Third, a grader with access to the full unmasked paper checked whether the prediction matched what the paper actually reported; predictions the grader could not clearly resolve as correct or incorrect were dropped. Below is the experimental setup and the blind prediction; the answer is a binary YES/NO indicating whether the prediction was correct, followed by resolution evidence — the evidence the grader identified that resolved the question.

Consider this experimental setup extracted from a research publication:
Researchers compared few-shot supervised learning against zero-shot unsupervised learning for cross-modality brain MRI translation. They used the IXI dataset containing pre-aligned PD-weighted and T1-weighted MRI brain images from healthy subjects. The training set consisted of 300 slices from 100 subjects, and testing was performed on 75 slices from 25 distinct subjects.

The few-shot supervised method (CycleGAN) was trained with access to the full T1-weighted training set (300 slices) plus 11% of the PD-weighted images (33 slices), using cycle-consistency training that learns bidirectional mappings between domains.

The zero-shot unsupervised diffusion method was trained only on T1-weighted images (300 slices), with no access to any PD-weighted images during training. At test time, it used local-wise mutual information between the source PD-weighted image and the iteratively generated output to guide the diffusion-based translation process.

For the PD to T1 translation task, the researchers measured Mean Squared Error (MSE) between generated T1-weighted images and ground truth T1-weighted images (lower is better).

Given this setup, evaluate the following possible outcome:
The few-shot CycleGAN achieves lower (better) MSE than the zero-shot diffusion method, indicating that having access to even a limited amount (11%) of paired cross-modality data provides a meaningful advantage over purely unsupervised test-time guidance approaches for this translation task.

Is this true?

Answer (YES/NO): YES